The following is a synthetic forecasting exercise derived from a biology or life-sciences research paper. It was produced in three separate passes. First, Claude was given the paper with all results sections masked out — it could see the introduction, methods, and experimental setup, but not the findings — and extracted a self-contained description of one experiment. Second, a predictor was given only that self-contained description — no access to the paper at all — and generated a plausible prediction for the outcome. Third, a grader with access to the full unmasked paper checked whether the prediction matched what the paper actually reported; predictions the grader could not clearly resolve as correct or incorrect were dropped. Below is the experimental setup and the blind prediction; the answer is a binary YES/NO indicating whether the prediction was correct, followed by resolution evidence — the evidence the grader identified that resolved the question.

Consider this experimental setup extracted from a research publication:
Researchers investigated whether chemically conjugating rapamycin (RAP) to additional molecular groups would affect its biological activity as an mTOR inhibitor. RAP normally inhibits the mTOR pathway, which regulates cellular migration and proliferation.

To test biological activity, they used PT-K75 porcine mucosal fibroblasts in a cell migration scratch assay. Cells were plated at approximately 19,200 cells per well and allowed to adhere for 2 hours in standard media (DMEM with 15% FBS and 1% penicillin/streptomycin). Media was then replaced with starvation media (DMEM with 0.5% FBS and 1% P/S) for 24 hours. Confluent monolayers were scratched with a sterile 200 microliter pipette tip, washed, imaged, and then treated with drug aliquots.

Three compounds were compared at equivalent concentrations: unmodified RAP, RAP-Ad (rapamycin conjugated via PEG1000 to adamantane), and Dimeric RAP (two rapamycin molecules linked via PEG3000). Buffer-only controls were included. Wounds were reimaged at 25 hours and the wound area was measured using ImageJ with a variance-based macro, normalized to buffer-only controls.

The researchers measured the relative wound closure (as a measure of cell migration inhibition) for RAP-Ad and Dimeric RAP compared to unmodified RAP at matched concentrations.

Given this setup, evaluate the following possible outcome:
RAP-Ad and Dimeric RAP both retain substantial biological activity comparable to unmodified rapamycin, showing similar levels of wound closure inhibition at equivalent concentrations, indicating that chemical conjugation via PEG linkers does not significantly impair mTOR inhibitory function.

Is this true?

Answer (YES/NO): NO